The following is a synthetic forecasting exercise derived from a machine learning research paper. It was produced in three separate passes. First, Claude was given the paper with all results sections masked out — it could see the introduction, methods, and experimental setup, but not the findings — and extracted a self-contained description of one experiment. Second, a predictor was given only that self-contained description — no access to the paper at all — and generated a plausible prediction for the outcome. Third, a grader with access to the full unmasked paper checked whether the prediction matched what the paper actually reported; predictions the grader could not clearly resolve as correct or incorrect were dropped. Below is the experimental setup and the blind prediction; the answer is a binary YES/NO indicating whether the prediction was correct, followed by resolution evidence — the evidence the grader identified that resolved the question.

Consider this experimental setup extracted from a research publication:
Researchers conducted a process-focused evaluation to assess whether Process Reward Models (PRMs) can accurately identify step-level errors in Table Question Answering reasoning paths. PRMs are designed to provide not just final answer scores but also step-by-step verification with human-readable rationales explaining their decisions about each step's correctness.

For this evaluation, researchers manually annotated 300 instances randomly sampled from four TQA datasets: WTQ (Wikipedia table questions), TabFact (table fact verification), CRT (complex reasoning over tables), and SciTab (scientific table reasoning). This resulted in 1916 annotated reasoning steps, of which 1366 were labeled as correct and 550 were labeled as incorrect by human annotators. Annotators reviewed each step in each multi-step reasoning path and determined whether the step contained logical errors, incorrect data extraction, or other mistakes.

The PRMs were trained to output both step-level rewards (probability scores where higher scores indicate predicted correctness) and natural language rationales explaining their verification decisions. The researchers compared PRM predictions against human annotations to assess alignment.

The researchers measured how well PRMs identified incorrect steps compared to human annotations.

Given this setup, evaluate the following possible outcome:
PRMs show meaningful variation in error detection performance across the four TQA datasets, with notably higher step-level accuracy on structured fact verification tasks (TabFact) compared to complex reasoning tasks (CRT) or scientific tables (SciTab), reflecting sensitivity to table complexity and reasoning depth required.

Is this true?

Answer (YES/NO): YES